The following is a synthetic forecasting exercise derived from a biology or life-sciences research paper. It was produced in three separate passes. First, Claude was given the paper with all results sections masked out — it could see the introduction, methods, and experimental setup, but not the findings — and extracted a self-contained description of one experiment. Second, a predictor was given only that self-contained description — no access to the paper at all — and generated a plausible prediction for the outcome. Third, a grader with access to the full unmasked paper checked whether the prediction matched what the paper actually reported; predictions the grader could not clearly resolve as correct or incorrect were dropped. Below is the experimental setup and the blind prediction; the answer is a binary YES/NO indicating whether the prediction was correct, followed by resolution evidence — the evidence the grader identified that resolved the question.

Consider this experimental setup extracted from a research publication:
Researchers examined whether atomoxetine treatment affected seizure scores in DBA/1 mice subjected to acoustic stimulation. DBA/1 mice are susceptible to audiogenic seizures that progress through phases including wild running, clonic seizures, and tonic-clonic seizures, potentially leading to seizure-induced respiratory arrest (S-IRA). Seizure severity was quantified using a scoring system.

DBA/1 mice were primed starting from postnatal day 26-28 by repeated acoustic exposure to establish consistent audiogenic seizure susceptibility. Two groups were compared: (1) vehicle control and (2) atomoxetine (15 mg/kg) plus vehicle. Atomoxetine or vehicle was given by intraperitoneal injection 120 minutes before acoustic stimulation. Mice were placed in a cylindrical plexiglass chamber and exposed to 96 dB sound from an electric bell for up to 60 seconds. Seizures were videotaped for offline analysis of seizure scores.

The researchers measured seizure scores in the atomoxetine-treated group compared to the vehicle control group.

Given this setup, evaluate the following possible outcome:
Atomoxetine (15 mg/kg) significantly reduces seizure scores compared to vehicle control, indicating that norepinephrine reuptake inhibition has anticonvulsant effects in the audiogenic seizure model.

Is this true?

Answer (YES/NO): YES